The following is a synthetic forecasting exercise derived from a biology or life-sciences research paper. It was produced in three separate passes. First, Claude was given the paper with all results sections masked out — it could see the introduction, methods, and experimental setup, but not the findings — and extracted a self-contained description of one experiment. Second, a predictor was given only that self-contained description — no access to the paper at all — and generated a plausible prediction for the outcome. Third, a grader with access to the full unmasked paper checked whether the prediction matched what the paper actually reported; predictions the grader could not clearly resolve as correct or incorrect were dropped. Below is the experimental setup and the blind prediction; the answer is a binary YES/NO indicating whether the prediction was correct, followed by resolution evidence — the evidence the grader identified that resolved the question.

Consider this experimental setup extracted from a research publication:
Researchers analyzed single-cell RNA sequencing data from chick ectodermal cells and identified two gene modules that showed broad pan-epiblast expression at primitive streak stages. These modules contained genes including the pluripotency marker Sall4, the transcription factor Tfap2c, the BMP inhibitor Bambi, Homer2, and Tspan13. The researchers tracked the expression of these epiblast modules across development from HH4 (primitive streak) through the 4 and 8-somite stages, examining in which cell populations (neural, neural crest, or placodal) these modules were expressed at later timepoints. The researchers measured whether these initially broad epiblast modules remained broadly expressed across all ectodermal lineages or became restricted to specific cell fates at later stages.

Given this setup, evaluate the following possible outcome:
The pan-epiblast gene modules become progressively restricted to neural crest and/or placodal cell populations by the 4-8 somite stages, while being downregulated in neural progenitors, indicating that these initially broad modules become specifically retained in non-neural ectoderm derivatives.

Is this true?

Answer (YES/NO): NO